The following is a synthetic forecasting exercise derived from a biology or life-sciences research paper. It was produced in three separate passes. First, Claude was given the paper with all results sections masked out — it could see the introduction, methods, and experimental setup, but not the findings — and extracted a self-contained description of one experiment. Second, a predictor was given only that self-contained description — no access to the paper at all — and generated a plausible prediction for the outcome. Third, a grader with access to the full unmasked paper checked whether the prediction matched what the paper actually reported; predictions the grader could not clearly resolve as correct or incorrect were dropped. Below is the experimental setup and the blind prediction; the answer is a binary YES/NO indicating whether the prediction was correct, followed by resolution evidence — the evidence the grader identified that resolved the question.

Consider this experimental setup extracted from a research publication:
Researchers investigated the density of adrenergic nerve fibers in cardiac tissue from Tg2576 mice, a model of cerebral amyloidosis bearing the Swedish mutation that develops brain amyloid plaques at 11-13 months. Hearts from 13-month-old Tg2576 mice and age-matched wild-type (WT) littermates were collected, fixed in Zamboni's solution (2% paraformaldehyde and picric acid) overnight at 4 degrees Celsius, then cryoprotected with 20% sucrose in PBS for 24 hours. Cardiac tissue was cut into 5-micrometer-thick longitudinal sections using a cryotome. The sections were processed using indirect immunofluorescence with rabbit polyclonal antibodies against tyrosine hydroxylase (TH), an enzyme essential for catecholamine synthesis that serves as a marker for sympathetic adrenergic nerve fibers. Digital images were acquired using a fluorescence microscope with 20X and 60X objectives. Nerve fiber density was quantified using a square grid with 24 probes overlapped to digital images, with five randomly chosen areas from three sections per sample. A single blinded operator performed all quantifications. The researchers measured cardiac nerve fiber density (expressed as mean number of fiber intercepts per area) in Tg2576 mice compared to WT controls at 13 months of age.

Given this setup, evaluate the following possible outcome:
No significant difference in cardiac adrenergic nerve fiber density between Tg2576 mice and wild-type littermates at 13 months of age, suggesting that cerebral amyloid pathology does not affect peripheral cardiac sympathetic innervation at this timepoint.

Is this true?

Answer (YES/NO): NO